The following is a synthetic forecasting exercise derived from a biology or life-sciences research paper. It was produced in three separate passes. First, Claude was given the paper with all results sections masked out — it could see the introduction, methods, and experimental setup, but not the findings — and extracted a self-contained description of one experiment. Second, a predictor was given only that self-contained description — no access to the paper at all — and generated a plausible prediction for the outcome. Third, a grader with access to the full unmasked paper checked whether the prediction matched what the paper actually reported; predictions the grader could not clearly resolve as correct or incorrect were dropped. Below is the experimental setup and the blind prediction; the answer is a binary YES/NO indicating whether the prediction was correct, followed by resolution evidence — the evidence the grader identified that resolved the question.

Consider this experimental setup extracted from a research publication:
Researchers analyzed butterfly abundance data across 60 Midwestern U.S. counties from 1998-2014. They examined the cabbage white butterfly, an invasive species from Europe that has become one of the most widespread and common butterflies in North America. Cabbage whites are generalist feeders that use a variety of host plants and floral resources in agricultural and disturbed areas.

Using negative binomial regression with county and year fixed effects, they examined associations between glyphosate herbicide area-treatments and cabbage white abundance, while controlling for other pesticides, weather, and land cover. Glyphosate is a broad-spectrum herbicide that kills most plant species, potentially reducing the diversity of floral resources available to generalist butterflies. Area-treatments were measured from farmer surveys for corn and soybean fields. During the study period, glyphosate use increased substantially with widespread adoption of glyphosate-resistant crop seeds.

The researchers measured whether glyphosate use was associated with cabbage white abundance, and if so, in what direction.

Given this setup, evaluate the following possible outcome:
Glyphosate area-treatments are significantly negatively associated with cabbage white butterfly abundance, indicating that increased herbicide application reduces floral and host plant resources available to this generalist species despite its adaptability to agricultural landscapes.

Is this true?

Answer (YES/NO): NO